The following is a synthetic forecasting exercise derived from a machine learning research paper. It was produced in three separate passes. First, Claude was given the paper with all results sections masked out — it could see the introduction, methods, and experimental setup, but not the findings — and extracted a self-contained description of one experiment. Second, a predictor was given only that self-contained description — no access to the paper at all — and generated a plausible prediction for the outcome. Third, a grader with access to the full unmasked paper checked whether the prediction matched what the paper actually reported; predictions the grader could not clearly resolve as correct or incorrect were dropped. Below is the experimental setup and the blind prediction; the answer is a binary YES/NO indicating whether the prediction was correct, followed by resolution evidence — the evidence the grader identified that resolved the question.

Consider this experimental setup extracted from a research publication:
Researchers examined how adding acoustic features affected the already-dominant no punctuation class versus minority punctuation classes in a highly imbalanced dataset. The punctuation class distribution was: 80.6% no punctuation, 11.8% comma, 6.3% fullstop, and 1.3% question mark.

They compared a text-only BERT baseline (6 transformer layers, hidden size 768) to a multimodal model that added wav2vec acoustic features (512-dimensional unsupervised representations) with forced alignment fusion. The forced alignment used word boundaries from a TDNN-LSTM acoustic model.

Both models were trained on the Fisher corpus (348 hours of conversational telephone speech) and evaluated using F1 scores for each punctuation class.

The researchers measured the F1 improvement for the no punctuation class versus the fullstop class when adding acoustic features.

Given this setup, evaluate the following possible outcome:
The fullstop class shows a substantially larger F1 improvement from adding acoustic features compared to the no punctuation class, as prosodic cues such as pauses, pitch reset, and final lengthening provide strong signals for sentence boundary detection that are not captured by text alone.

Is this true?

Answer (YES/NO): YES